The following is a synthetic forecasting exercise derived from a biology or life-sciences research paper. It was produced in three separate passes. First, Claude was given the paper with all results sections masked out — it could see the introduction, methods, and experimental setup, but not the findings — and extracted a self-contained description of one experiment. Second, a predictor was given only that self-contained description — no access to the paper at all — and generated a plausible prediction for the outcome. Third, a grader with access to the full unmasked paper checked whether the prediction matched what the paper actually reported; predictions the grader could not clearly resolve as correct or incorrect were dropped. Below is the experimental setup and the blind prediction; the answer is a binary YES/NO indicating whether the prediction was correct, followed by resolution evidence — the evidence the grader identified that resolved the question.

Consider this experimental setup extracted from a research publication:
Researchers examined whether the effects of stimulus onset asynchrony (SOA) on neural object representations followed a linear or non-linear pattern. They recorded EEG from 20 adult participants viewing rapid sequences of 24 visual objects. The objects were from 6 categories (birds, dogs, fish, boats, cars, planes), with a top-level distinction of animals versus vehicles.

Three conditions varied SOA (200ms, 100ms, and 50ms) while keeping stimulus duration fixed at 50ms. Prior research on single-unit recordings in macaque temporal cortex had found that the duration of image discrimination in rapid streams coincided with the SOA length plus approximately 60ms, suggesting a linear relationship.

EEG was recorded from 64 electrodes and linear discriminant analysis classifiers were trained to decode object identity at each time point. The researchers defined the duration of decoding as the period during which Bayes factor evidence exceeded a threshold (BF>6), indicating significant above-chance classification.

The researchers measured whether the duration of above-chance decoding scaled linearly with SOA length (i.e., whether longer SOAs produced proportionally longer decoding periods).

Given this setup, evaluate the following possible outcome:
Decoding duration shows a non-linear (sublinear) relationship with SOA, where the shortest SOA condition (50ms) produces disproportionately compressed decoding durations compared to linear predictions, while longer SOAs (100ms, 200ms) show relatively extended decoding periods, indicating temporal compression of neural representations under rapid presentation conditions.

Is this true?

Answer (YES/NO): YES